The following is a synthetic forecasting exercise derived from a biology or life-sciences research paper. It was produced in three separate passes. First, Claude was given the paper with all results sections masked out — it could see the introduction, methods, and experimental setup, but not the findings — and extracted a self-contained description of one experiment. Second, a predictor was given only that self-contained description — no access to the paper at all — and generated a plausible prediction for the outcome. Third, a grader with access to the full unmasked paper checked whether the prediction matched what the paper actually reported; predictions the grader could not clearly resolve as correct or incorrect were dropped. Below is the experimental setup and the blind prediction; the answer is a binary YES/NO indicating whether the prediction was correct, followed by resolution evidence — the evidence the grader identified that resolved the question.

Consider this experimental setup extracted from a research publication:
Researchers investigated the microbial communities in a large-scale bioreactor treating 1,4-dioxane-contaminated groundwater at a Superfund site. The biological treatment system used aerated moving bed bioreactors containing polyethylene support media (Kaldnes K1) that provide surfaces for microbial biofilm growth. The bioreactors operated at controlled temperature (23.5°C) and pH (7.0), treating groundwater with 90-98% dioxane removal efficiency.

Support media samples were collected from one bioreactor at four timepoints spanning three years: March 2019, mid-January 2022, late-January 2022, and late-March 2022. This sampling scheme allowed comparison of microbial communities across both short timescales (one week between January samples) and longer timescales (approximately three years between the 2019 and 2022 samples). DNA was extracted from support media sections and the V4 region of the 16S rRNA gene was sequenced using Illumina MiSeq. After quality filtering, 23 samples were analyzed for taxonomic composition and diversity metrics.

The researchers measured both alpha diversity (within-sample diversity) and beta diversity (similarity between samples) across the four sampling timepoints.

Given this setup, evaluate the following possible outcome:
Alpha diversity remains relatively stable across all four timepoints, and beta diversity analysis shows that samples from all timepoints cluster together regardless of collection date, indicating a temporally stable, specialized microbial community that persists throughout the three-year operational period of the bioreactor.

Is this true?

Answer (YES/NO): NO